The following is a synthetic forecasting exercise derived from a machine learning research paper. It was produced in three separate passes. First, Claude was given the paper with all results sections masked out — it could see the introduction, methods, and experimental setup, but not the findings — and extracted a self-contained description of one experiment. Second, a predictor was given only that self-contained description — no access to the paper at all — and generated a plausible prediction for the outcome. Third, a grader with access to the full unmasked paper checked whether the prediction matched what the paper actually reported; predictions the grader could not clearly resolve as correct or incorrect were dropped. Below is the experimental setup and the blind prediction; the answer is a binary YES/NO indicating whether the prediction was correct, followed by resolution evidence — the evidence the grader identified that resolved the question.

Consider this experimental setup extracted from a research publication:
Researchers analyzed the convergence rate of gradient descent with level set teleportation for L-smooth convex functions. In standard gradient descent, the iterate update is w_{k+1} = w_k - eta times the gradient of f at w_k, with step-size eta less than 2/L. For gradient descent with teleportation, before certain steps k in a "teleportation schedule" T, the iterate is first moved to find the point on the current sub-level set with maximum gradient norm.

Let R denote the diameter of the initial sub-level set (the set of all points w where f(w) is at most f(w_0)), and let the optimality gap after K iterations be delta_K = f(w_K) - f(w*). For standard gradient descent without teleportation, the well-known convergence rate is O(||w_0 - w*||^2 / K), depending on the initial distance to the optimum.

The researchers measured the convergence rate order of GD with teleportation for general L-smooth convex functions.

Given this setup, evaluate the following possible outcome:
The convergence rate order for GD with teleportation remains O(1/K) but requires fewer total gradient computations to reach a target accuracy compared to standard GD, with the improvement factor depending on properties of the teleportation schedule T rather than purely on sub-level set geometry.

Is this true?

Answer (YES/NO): NO